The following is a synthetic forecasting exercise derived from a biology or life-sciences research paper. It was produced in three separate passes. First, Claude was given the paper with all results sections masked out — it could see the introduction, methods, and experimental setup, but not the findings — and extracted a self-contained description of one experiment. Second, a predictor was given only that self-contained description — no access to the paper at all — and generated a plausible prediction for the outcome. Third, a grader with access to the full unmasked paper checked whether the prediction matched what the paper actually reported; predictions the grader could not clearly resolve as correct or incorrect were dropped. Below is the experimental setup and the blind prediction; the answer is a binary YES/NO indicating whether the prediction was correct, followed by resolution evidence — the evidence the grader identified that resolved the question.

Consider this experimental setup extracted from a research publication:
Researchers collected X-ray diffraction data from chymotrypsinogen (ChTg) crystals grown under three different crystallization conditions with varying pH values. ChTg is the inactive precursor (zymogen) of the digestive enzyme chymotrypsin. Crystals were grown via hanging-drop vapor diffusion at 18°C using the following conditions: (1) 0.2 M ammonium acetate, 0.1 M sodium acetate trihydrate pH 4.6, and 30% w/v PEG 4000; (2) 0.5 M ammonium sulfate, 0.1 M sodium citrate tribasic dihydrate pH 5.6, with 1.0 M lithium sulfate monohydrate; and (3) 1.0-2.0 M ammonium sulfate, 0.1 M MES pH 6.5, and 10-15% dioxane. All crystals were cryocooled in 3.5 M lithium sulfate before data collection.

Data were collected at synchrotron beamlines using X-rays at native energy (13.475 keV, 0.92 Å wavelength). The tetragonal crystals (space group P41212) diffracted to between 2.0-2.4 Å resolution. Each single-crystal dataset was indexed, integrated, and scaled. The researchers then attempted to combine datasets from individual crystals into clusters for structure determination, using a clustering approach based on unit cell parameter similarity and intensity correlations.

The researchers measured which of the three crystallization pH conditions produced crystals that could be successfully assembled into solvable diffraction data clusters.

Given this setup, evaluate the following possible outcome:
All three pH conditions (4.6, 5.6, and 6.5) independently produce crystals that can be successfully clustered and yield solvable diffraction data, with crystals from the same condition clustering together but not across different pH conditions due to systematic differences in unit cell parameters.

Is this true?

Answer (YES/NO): NO